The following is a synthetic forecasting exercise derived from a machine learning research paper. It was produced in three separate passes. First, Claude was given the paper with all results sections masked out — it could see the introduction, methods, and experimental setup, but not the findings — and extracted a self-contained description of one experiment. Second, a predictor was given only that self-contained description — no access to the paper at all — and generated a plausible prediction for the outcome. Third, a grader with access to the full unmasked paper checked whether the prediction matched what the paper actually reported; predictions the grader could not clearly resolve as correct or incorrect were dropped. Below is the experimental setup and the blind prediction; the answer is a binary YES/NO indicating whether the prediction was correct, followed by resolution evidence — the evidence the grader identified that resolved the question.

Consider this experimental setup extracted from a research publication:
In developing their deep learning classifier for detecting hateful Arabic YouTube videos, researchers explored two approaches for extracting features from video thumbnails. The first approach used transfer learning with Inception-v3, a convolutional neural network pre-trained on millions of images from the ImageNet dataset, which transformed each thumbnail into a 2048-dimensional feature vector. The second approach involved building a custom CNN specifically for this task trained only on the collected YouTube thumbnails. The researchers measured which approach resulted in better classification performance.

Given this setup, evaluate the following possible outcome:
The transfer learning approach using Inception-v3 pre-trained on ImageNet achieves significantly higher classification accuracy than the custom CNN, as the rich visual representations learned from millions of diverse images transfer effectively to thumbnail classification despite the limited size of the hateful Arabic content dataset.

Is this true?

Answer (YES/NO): YES